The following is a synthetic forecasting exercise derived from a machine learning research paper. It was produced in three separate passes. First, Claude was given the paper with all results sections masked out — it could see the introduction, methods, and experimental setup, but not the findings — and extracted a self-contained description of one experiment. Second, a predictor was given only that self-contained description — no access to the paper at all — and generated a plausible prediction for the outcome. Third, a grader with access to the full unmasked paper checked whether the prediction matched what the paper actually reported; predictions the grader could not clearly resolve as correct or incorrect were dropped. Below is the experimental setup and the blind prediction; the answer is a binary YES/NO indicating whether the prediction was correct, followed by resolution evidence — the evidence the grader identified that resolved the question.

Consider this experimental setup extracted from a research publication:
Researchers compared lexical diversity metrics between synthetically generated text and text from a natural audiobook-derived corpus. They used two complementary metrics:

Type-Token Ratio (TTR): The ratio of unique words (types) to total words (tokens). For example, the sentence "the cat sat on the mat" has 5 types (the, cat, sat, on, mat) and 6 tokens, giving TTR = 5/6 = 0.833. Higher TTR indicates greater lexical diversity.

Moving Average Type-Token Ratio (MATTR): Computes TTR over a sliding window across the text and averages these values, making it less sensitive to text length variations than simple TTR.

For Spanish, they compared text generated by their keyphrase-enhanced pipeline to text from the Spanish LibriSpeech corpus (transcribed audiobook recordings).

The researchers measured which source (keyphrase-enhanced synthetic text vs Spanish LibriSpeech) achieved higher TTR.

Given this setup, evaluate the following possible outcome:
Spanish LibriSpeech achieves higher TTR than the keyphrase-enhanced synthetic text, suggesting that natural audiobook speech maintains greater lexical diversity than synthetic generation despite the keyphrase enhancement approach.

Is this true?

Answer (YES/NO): YES